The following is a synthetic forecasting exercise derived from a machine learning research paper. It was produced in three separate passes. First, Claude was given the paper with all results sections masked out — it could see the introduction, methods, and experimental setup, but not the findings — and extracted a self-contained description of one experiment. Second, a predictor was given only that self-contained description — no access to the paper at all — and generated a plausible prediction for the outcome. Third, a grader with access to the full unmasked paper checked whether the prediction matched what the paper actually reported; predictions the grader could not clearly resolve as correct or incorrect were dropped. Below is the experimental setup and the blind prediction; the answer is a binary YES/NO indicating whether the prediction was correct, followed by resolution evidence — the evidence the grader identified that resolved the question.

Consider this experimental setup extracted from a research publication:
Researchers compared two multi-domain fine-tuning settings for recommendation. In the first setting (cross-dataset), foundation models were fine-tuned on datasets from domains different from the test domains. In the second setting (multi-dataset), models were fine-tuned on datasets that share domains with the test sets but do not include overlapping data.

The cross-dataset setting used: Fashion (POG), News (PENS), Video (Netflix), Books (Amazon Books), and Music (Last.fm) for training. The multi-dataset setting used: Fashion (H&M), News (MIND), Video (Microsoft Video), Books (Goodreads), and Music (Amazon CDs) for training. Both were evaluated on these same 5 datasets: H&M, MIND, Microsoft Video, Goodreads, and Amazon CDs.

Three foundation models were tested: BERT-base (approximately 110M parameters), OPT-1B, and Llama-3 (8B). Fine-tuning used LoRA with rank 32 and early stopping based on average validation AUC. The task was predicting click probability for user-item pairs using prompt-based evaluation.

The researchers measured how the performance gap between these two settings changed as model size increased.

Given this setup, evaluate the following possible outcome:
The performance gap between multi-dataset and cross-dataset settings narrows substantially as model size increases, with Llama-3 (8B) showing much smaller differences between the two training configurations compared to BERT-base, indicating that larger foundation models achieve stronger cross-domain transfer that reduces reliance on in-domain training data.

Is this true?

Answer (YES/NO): YES